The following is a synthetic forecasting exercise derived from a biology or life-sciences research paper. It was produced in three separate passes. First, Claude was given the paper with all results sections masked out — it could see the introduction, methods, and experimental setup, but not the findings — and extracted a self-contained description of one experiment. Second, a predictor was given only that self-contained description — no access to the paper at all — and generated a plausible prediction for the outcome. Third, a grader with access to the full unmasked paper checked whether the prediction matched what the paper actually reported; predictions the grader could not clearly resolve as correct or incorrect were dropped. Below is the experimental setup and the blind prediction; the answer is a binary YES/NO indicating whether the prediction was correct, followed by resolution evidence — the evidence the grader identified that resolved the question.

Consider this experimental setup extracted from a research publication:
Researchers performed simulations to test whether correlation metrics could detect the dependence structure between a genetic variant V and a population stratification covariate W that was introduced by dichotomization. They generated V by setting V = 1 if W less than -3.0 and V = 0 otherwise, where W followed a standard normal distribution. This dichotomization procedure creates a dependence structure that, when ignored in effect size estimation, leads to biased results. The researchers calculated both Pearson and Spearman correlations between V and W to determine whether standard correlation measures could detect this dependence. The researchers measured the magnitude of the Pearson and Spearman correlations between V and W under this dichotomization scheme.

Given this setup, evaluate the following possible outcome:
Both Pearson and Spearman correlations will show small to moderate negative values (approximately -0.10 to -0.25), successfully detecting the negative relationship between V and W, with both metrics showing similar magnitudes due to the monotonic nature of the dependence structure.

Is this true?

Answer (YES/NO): NO